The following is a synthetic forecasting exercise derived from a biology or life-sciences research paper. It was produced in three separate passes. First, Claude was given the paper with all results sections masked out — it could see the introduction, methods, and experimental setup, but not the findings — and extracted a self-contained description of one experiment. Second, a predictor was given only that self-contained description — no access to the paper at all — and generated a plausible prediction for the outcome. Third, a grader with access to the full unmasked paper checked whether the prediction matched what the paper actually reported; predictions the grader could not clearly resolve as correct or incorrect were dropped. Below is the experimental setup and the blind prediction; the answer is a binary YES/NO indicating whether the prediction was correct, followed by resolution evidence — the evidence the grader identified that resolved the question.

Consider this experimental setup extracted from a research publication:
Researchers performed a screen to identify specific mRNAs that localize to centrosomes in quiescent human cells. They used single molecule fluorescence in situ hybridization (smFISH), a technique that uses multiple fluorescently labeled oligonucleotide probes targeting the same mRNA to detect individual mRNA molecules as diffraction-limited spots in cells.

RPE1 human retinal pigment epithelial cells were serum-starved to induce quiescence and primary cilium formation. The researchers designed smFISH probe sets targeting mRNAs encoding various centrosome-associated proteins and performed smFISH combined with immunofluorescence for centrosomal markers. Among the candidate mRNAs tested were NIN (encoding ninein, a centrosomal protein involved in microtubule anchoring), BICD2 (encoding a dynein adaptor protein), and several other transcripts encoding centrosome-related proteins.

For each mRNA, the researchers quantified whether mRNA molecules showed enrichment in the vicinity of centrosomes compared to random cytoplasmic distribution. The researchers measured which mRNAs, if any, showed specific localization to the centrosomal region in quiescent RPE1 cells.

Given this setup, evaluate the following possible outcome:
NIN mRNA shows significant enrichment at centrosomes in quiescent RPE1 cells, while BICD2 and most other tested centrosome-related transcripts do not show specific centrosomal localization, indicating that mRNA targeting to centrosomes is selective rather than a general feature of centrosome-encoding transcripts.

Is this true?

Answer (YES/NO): NO